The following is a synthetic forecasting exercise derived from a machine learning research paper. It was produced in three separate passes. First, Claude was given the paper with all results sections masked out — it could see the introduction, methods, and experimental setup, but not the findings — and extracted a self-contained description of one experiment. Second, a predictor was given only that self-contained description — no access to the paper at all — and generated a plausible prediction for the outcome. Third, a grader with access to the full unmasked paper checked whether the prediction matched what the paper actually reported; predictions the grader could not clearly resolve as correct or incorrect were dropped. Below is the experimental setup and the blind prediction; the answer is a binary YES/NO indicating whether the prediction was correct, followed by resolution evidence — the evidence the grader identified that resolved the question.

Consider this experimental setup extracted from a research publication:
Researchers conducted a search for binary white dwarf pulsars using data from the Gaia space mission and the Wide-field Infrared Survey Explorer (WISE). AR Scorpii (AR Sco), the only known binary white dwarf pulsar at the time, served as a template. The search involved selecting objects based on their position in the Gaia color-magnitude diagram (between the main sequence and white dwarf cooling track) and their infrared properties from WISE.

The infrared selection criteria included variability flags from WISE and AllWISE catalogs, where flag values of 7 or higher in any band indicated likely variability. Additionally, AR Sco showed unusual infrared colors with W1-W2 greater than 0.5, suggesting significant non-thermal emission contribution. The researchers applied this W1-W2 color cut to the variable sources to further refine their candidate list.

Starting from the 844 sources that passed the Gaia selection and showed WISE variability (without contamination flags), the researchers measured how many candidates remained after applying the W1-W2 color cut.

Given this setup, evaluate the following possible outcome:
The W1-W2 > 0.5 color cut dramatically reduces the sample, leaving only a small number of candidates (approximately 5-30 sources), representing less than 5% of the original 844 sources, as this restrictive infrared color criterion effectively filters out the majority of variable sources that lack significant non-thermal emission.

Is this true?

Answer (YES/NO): NO